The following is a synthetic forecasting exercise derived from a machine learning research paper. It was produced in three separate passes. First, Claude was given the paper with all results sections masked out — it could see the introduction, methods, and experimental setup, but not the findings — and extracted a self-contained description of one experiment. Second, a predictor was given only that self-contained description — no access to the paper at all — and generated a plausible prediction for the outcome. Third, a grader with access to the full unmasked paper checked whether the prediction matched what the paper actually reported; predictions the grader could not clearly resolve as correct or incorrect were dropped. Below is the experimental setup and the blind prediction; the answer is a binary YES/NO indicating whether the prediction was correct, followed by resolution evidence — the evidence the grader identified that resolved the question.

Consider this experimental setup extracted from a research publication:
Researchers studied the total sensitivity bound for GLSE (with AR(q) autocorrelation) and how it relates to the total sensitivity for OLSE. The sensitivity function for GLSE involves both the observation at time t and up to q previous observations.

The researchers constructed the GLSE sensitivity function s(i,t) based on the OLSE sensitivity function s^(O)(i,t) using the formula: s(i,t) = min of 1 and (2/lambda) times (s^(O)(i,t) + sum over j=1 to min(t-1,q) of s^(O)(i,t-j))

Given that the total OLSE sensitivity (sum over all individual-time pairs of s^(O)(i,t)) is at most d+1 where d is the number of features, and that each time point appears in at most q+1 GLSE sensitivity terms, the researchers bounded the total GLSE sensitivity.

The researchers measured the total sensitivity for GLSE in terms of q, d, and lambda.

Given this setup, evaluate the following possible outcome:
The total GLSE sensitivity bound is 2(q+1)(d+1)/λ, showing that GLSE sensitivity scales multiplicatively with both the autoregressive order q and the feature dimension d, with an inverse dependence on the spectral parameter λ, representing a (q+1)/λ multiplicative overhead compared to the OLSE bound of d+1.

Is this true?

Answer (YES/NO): YES